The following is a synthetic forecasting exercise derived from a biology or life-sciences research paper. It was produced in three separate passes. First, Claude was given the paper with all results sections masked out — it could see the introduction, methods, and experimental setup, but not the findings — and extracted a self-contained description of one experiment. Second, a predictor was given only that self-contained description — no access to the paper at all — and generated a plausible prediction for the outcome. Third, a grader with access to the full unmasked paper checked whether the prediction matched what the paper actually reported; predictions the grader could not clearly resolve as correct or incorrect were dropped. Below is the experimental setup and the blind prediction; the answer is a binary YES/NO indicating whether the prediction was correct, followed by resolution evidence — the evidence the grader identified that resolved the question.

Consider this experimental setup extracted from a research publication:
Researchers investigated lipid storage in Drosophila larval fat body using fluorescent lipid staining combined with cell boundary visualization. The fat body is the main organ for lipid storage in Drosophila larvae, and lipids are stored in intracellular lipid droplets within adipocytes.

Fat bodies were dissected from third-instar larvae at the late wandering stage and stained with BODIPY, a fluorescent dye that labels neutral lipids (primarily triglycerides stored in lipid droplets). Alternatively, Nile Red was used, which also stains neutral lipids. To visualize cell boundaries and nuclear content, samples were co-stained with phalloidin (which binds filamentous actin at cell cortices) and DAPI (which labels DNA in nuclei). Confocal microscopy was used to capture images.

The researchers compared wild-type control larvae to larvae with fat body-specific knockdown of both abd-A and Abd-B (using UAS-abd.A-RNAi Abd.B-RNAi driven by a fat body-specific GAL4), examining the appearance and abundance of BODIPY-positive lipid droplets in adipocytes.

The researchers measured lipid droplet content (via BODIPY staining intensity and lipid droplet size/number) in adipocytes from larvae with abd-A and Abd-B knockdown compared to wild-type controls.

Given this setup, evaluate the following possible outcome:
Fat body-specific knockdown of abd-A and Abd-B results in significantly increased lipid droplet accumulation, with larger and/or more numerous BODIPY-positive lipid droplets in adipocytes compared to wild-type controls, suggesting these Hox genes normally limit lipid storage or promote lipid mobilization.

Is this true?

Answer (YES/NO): NO